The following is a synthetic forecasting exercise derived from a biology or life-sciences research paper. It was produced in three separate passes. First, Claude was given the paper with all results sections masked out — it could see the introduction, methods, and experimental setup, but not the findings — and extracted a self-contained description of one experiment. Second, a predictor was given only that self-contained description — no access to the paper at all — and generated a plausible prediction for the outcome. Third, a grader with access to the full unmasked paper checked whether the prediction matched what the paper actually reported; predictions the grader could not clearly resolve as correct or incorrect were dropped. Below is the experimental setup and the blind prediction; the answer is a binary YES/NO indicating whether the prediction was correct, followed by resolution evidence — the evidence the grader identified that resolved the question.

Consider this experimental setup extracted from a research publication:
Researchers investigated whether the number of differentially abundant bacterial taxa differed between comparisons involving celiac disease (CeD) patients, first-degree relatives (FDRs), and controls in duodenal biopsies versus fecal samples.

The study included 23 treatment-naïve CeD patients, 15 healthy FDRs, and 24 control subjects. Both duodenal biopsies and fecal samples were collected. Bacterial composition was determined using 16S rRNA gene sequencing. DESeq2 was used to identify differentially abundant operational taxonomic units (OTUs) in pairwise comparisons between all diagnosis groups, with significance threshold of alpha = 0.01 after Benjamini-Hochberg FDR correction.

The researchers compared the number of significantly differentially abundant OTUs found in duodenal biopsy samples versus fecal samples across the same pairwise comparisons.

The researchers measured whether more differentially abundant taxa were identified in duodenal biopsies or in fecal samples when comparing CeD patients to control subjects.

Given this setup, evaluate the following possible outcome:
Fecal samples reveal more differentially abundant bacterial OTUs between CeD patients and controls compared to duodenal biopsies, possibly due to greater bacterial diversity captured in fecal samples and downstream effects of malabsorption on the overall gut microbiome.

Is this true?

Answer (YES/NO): NO